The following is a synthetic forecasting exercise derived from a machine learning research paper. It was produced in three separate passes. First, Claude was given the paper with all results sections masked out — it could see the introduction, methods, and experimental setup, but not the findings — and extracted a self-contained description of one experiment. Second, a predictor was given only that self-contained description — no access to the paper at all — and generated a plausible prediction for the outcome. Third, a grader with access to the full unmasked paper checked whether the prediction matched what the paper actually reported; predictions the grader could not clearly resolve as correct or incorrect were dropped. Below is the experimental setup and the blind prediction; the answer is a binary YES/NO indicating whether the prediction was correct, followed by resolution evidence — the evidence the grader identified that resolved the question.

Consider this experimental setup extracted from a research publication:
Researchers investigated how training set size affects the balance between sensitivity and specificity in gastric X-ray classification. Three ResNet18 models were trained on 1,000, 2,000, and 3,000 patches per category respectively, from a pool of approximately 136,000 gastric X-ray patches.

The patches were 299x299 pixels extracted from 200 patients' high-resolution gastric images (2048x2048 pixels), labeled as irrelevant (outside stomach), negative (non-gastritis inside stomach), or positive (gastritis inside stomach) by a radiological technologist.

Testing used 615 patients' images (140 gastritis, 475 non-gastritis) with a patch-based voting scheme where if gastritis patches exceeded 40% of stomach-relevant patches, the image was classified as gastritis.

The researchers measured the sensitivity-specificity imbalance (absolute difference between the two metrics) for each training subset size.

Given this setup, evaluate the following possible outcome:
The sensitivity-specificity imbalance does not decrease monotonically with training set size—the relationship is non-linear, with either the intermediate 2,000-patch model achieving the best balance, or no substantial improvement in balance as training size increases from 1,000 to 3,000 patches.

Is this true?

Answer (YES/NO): NO